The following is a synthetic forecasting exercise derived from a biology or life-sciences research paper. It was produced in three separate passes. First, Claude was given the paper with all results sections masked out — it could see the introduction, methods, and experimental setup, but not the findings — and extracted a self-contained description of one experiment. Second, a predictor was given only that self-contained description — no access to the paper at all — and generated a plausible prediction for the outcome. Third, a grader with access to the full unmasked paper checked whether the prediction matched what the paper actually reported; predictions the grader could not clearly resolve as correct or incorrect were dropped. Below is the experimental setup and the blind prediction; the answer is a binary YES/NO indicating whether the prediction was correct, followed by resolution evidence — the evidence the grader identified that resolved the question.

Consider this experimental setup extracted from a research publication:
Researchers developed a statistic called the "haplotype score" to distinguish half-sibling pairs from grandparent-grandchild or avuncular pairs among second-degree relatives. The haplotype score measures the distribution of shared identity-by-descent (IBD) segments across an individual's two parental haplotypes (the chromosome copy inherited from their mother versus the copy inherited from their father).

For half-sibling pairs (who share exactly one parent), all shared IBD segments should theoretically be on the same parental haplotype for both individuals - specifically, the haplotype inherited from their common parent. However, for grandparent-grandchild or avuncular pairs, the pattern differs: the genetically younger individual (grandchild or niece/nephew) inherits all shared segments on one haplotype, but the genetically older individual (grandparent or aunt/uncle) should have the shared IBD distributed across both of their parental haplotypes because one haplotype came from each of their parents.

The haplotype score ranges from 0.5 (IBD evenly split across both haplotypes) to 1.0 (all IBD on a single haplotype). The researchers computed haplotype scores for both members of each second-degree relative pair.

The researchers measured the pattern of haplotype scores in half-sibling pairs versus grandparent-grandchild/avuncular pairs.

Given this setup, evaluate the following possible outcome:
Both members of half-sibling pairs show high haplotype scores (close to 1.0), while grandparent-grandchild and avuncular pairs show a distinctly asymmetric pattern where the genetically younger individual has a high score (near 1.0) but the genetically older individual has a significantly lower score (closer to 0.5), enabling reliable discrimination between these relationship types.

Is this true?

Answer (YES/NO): YES